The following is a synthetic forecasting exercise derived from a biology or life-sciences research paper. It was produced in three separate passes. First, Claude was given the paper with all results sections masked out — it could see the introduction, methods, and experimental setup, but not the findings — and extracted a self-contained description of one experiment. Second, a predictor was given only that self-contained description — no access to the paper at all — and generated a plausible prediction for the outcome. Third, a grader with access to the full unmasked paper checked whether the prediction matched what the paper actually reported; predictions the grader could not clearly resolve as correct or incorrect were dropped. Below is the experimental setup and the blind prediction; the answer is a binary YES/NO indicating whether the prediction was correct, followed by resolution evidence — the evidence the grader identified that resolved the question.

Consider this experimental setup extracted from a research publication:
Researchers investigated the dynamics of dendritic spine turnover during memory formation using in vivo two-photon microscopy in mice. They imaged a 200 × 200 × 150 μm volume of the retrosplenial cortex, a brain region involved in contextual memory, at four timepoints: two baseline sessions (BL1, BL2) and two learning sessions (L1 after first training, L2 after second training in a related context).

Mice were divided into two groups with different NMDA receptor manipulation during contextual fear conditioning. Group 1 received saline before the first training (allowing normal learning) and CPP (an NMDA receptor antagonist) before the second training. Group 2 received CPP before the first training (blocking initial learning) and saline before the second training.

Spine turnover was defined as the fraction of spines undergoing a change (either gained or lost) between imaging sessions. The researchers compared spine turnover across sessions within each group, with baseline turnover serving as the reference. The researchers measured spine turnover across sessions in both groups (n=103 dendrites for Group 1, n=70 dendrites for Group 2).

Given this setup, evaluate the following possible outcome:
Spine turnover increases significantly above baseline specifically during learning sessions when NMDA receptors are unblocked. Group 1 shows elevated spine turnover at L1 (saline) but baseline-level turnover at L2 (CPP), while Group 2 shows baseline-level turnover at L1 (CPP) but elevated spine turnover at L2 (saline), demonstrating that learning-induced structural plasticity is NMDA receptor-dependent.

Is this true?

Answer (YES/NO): YES